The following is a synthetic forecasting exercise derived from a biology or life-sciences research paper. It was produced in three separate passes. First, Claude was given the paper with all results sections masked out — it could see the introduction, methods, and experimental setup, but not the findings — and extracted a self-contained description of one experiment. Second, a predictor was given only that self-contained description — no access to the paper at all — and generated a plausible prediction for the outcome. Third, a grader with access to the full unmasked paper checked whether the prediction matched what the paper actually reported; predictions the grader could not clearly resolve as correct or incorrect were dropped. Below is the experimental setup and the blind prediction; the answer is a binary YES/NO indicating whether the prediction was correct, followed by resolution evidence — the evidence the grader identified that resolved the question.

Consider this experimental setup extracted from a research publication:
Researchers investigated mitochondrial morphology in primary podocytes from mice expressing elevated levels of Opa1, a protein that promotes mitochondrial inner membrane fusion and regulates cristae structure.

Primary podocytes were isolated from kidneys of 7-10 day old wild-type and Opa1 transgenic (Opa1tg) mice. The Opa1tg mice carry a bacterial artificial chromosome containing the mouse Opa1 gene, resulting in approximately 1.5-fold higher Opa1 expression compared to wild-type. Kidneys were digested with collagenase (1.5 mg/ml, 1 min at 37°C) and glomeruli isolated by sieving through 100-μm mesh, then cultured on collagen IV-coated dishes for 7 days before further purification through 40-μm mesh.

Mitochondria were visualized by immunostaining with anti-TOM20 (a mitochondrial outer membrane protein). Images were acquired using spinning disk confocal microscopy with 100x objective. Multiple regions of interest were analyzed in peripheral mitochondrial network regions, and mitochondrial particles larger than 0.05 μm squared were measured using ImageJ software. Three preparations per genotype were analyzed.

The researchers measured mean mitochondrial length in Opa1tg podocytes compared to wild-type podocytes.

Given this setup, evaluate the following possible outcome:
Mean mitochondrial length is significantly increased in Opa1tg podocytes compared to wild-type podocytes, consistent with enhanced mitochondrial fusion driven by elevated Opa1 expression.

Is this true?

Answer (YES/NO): NO